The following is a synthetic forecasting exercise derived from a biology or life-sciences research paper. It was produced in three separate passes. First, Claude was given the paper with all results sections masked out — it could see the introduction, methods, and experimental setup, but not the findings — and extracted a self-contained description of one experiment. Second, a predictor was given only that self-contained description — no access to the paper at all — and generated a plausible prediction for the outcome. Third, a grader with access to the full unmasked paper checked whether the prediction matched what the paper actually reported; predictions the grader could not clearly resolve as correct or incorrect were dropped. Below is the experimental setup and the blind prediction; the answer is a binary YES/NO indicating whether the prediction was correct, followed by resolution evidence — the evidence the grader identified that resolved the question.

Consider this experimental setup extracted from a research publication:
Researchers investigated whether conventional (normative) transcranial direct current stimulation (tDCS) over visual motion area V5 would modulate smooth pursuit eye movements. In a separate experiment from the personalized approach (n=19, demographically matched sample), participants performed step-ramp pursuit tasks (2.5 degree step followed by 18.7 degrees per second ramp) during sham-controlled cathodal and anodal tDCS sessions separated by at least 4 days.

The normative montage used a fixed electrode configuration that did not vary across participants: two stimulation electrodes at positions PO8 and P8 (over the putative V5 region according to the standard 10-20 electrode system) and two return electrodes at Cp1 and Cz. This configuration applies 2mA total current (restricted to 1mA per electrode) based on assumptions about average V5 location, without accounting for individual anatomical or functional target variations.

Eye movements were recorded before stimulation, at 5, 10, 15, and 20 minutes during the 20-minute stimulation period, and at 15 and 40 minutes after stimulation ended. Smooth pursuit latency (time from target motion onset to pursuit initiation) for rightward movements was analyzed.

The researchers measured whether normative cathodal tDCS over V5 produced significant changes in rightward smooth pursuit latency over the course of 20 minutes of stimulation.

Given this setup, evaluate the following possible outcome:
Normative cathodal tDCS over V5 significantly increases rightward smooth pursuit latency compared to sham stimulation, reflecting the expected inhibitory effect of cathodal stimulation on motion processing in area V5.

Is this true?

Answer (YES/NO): NO